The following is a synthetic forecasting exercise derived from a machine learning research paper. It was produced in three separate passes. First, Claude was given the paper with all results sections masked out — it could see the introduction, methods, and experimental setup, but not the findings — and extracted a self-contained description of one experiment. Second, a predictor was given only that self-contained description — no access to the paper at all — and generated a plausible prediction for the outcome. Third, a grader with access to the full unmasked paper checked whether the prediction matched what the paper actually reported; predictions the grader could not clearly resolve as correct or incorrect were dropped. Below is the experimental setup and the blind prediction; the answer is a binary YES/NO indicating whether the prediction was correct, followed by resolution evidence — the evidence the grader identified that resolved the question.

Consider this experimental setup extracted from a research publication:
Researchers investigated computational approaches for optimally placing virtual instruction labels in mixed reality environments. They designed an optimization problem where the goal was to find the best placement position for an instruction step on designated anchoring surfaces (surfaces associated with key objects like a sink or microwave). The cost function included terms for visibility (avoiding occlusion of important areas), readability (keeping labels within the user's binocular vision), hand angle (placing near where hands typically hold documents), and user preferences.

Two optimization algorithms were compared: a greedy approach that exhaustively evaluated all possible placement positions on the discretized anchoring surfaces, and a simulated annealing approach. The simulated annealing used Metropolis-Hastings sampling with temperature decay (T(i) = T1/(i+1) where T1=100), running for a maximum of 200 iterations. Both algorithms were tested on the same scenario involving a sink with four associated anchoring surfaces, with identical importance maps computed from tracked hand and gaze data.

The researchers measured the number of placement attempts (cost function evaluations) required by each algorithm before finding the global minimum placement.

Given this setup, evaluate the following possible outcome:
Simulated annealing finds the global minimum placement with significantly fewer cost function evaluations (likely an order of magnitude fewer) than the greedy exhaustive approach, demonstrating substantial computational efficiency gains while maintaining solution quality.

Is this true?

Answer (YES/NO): YES